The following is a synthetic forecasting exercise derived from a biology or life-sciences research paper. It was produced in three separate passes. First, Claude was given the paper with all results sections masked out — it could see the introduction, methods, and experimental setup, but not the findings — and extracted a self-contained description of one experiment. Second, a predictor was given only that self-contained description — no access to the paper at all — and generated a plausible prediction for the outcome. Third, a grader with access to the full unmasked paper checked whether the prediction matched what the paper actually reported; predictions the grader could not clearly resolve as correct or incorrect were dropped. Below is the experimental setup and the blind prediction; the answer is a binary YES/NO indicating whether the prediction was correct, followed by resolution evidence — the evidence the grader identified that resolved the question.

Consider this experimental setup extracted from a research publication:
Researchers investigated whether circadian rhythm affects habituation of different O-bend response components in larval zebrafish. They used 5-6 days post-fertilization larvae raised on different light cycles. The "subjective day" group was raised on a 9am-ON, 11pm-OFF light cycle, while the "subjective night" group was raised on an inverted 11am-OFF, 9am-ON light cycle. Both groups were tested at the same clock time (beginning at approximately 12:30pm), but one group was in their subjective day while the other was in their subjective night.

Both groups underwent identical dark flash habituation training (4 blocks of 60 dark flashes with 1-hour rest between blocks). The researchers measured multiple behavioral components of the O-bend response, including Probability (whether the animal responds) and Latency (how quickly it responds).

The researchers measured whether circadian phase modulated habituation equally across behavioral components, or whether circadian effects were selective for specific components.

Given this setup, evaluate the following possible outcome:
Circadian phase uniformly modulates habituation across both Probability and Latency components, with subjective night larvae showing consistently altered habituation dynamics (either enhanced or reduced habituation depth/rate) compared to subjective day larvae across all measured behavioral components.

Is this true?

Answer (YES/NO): NO